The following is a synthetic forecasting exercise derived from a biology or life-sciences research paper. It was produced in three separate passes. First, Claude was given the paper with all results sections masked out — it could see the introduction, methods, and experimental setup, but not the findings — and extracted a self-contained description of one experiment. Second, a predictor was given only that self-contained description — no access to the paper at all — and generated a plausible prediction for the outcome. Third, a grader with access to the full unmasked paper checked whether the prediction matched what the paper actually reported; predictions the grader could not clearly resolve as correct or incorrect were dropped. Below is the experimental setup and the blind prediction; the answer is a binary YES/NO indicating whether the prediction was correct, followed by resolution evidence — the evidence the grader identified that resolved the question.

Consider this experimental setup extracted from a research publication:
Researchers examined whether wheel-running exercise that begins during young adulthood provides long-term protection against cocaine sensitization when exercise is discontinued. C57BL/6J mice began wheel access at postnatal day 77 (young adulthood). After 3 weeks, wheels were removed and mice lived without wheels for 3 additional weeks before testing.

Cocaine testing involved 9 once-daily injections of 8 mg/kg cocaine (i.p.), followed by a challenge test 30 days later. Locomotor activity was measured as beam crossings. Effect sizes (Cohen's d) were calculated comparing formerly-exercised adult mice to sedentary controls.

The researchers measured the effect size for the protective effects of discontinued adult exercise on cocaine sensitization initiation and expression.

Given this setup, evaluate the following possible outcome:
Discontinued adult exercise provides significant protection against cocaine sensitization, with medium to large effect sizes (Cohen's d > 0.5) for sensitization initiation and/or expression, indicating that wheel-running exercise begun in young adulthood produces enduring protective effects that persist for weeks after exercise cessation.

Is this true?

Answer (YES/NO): NO